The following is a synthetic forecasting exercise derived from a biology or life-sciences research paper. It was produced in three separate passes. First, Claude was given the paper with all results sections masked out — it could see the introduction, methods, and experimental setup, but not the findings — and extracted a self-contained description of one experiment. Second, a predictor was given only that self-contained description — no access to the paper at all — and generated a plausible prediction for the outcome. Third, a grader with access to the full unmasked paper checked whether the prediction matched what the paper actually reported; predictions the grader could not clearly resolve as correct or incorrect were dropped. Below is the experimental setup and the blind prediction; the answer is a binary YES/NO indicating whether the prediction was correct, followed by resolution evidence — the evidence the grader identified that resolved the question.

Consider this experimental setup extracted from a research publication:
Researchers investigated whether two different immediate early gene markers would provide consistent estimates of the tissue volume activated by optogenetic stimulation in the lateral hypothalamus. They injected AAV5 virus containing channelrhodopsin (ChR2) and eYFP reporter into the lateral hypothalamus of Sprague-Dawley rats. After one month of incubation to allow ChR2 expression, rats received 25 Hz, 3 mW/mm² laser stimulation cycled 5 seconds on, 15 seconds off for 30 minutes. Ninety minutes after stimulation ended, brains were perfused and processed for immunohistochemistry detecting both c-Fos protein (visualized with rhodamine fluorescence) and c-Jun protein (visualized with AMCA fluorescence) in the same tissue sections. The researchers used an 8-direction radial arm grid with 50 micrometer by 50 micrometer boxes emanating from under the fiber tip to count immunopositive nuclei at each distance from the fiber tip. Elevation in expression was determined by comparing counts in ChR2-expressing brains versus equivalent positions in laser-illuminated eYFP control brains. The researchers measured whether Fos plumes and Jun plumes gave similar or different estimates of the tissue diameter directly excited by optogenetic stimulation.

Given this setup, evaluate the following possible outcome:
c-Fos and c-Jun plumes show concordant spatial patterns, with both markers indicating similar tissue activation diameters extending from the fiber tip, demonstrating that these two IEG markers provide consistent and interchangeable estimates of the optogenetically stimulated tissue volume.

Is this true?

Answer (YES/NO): YES